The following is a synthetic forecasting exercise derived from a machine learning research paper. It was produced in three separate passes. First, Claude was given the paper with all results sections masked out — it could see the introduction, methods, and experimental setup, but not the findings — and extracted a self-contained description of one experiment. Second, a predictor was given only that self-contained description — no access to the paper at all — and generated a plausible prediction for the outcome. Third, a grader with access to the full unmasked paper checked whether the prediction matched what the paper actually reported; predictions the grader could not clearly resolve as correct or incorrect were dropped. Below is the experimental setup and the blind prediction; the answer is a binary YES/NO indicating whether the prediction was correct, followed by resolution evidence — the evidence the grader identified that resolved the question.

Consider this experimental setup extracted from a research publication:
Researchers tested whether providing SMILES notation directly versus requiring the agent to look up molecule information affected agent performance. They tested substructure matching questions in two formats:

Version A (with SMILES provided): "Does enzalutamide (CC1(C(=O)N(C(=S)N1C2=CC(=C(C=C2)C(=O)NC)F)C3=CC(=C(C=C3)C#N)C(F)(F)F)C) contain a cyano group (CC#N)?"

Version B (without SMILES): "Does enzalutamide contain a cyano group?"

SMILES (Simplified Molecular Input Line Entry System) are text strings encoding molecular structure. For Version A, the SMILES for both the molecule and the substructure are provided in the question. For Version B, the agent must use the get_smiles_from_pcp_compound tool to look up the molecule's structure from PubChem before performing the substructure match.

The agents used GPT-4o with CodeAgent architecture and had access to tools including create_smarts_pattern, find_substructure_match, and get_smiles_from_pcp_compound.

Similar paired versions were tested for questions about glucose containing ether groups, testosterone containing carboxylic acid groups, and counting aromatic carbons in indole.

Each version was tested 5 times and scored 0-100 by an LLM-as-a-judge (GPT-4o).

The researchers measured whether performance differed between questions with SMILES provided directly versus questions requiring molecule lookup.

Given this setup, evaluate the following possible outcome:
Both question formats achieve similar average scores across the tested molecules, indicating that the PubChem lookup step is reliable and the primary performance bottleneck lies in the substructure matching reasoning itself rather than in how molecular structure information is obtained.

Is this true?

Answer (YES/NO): NO